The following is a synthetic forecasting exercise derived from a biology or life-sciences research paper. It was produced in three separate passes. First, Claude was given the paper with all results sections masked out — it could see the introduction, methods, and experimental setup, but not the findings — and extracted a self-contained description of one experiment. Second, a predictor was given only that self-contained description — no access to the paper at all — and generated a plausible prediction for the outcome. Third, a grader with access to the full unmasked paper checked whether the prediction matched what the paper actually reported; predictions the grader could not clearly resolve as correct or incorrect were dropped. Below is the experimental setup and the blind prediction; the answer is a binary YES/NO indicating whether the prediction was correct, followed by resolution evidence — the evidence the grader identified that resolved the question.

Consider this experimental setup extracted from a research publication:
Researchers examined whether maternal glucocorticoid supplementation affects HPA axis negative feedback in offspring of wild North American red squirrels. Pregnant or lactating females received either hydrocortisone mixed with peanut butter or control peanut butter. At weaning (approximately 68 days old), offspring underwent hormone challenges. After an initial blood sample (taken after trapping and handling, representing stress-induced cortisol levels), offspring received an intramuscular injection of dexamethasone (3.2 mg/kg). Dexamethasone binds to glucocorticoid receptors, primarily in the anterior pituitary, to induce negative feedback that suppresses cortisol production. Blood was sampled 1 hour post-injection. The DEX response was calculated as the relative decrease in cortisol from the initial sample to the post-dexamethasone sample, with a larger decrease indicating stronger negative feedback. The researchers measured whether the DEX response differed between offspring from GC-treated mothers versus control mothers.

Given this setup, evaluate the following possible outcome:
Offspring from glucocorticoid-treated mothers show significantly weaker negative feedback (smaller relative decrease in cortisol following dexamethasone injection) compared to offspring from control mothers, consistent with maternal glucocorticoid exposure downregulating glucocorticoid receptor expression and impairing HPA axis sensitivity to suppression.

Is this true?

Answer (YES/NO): NO